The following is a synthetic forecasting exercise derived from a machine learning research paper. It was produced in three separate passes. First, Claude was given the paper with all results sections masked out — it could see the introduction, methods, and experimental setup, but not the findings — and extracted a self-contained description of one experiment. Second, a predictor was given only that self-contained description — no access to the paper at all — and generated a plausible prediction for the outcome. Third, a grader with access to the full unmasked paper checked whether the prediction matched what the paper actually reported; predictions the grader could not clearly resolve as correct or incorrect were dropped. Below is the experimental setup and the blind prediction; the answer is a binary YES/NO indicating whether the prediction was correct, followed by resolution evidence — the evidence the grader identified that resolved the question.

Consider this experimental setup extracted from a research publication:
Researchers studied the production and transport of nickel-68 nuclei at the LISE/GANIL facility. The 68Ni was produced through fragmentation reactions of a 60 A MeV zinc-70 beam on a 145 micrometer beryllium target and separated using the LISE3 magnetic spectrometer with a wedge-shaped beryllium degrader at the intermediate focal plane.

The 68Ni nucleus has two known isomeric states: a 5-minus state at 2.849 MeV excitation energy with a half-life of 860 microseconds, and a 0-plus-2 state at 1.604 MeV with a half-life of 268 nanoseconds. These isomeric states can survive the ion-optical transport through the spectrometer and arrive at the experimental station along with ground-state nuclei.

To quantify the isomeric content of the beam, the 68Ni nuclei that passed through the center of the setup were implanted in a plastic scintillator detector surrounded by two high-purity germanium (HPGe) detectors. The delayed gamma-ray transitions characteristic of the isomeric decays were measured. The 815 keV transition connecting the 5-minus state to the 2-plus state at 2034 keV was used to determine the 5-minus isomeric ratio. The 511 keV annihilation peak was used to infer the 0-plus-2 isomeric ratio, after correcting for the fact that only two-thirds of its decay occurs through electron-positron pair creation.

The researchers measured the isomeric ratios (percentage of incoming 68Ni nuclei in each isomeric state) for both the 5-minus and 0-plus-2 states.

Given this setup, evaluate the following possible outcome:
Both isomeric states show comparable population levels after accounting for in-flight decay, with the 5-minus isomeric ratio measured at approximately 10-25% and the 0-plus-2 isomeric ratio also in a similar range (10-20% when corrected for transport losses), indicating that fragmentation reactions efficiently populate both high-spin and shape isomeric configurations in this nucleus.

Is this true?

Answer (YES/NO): NO